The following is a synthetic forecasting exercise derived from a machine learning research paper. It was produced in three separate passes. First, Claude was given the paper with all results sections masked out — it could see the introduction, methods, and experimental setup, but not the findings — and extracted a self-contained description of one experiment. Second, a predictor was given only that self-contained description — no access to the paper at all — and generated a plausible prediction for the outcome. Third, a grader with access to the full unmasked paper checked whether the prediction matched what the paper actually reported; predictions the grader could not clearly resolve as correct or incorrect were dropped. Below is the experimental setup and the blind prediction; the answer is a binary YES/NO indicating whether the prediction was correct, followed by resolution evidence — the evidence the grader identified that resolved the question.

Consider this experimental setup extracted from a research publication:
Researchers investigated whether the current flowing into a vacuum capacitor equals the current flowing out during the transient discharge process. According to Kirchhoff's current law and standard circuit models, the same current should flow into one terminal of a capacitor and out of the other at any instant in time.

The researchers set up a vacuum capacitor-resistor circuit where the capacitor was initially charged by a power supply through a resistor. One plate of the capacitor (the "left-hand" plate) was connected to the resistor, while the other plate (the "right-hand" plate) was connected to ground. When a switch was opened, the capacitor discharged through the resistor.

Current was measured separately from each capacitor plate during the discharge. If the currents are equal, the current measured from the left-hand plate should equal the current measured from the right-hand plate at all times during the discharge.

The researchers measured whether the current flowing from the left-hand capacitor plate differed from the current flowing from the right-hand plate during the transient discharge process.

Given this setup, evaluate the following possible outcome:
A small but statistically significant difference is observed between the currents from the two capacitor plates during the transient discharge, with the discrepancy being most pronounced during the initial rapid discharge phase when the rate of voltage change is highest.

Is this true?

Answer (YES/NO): NO